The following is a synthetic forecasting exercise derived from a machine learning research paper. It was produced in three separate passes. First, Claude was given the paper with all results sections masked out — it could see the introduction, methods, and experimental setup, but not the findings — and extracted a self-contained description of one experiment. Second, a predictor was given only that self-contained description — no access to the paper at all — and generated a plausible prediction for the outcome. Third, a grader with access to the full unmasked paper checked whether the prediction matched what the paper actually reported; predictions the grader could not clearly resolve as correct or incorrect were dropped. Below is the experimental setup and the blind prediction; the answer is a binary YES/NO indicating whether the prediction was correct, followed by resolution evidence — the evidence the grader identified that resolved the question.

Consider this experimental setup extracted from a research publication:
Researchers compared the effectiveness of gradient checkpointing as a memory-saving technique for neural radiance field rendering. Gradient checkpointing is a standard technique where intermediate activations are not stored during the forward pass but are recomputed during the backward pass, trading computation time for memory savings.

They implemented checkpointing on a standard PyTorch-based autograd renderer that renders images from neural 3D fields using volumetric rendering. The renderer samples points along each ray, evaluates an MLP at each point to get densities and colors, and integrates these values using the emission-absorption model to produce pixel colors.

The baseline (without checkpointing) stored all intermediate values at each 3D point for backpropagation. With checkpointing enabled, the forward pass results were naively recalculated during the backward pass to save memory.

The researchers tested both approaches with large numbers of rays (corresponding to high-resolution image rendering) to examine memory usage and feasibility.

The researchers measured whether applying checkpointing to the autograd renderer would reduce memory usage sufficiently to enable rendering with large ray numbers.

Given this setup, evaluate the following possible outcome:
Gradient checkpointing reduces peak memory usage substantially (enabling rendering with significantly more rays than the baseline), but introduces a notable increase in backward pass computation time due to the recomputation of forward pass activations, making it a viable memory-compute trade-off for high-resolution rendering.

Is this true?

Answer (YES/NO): NO